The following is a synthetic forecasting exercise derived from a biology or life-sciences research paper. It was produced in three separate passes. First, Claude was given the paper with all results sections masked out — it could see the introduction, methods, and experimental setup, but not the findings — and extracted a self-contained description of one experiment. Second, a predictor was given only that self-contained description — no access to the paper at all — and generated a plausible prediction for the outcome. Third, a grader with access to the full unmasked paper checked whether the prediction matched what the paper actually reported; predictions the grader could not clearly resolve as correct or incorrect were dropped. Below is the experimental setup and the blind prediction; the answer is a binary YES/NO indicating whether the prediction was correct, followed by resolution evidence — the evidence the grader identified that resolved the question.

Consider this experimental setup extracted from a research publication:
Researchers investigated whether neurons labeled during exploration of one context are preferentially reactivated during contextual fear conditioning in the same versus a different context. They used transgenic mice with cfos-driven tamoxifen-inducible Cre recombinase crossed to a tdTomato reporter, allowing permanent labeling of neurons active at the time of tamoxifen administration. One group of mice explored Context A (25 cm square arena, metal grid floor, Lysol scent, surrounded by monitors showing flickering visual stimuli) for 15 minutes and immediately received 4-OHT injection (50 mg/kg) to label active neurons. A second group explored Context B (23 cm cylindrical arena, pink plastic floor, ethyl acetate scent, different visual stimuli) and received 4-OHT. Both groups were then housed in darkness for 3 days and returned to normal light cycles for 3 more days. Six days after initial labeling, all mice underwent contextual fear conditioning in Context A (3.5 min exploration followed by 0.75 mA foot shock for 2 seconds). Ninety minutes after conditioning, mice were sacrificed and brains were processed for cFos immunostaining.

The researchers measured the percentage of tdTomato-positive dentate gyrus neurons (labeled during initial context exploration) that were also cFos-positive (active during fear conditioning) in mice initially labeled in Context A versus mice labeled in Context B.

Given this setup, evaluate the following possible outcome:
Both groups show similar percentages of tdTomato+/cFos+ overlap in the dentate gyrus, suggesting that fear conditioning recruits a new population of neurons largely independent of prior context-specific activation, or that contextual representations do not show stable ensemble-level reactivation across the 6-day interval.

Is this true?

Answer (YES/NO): NO